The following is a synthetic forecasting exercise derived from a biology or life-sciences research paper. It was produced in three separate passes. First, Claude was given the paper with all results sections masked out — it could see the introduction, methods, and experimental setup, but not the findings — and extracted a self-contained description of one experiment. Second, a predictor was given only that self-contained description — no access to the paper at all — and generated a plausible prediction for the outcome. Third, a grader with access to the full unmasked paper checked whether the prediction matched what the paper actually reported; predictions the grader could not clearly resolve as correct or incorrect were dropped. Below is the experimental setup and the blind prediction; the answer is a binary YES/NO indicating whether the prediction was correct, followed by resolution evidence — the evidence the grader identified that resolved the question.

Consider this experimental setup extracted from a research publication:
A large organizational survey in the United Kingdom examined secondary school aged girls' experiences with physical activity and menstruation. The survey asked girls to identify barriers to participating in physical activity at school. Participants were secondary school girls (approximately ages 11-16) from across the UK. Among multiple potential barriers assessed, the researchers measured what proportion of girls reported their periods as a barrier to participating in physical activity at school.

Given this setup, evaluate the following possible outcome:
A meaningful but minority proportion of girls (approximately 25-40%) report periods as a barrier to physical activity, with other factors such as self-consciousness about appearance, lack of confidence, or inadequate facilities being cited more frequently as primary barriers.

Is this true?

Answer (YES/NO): NO